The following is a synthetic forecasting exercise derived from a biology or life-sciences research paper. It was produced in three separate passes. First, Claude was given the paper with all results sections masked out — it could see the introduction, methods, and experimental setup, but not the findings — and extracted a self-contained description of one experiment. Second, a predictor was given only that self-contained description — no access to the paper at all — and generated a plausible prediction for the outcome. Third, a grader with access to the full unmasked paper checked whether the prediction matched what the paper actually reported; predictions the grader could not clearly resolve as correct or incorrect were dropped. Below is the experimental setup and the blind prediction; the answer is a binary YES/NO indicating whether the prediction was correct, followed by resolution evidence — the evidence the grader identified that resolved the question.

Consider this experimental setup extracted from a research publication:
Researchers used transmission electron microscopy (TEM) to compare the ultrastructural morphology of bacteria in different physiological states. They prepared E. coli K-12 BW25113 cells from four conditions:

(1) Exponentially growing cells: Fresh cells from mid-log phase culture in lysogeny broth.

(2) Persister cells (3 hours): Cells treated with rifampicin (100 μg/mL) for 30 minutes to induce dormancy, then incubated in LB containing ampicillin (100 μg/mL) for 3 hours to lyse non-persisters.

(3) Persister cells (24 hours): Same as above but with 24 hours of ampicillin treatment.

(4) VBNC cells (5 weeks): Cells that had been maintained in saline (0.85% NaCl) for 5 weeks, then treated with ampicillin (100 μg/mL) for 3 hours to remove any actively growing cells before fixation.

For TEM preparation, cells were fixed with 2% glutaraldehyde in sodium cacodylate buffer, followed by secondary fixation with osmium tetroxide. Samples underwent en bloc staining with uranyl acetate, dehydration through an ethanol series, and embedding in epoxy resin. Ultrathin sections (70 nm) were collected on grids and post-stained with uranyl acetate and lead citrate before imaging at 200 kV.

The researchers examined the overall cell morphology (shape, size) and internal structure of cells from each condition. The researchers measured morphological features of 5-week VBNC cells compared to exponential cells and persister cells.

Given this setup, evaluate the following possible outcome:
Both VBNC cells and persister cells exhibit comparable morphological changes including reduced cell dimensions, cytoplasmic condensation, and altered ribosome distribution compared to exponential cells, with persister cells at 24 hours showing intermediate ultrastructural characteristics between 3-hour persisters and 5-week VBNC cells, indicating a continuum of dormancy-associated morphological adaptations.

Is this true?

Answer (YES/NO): NO